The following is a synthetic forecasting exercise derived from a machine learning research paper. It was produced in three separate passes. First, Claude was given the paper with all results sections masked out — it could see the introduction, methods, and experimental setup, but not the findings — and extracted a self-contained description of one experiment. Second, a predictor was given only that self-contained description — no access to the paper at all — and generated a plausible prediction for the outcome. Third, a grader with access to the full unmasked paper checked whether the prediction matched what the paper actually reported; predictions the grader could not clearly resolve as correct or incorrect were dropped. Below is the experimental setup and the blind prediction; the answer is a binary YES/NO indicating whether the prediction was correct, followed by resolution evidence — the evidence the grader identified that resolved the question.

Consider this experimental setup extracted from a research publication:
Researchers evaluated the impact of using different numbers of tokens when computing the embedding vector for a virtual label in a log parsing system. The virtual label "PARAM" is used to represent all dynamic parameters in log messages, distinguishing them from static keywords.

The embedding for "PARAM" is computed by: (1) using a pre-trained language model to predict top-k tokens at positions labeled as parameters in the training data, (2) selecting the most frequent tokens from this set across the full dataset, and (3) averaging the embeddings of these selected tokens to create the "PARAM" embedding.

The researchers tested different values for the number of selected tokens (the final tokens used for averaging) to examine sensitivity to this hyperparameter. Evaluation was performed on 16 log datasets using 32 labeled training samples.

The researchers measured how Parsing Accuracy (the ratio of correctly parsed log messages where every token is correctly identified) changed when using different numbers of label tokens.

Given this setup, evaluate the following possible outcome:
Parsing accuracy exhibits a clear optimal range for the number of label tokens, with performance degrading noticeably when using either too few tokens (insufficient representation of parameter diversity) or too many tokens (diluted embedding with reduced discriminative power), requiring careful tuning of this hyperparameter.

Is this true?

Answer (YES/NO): NO